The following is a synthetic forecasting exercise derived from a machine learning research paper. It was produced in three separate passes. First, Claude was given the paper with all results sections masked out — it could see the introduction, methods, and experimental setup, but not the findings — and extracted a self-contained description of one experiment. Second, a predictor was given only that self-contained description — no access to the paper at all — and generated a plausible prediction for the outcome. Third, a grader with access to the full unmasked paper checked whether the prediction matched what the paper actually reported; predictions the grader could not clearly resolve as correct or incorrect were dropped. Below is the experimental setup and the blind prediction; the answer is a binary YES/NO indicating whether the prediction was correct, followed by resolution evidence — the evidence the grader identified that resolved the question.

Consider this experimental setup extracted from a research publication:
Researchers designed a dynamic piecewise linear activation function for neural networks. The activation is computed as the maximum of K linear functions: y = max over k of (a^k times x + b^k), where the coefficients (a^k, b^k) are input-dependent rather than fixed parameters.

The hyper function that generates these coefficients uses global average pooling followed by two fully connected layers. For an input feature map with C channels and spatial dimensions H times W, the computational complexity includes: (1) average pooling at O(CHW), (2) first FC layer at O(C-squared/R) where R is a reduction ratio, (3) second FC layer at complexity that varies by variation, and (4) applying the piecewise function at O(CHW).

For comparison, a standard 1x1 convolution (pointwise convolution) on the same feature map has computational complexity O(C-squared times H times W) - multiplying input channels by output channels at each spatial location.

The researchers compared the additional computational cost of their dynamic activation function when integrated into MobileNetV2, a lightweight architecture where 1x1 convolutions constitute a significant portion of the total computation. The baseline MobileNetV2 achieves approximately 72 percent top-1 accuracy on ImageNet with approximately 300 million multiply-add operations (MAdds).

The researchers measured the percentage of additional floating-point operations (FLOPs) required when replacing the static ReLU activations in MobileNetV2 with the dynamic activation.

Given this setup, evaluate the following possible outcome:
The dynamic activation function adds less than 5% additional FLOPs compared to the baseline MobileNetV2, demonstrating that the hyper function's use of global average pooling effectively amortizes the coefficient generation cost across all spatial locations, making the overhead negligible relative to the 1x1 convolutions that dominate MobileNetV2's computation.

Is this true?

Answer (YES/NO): NO